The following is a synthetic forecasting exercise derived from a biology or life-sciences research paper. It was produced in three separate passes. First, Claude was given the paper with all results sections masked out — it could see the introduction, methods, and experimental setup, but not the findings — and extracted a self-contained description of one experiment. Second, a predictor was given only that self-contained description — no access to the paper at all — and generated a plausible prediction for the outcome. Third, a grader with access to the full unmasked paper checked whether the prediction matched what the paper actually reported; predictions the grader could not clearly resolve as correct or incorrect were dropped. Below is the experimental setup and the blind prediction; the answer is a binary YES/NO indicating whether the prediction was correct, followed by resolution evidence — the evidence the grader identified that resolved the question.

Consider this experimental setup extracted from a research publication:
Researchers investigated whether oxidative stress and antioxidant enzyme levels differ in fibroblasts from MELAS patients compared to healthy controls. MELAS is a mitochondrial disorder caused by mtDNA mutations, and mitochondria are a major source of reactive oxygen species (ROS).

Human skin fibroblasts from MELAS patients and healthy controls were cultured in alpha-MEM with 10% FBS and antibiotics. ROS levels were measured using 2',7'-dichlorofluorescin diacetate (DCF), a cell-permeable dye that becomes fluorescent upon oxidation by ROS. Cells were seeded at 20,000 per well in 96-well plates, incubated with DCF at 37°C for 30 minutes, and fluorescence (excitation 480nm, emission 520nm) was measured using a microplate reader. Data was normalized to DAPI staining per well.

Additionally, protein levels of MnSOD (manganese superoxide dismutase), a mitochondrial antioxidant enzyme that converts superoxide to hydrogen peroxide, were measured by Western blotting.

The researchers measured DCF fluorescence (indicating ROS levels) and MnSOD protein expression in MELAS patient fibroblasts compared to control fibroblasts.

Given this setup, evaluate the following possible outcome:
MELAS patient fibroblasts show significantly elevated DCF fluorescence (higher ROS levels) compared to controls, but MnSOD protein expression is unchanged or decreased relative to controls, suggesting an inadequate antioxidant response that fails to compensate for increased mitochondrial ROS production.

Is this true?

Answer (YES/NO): NO